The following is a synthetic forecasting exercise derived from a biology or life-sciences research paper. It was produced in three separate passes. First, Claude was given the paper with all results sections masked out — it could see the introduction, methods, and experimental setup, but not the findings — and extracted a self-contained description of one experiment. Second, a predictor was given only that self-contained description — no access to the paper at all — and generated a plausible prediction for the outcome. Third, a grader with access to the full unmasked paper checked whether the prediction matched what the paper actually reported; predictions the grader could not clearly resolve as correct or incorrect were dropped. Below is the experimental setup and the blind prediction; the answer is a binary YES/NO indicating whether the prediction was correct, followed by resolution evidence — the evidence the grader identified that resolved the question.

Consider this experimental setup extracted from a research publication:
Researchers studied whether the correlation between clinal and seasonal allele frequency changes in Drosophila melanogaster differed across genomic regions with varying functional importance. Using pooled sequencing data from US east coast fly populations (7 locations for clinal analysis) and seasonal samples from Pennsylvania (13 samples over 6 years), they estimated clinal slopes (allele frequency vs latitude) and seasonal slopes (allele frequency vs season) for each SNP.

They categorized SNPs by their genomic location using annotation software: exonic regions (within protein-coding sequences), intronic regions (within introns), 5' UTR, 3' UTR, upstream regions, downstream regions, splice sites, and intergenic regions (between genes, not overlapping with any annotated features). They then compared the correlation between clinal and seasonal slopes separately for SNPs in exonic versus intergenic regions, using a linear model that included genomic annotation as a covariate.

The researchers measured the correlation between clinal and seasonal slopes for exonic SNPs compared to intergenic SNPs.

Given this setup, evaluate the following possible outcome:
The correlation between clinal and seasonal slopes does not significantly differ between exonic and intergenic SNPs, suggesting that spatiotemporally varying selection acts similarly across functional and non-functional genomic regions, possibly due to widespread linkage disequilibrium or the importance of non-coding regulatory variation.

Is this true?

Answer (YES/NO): NO